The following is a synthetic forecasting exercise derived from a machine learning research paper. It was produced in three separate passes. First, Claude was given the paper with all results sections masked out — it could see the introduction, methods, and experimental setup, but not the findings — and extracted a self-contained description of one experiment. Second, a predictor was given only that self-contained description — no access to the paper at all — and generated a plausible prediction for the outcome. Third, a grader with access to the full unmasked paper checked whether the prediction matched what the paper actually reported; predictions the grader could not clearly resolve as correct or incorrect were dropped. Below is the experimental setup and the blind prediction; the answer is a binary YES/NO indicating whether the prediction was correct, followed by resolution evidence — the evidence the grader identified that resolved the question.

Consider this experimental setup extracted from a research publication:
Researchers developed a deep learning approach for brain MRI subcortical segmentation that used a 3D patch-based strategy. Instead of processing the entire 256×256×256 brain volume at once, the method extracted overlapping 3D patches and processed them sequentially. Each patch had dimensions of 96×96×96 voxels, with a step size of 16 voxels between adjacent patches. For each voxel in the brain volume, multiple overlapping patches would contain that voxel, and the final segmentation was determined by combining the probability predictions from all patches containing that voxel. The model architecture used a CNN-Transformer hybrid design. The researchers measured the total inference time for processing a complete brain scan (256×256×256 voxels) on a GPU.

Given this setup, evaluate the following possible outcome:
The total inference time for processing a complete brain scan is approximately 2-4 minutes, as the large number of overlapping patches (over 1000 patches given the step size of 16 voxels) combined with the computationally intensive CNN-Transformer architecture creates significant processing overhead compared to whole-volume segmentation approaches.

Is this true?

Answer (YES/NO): NO